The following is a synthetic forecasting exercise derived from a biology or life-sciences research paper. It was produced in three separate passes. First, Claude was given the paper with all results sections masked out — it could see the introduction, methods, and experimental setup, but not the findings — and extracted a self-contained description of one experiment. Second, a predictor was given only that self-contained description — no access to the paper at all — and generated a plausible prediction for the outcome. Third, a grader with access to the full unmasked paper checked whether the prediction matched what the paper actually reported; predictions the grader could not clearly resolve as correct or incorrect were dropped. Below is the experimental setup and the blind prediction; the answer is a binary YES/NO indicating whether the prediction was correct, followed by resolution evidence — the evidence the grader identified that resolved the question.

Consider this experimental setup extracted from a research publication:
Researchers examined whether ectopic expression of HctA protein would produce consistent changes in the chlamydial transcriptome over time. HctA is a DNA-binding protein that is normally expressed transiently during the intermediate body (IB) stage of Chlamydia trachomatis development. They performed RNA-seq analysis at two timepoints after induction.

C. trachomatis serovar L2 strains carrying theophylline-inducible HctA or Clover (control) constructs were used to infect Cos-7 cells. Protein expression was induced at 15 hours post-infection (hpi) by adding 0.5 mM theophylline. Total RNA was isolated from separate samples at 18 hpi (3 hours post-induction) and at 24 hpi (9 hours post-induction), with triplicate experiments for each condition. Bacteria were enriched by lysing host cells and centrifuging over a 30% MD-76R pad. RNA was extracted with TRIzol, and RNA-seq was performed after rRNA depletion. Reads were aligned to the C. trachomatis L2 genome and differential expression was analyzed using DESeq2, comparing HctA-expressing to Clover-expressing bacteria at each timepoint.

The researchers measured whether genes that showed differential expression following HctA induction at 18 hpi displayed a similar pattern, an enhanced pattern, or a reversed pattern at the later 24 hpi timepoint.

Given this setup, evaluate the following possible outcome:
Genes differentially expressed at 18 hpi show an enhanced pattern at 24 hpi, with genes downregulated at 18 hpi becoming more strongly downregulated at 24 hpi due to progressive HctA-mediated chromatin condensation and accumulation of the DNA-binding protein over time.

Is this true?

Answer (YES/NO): NO